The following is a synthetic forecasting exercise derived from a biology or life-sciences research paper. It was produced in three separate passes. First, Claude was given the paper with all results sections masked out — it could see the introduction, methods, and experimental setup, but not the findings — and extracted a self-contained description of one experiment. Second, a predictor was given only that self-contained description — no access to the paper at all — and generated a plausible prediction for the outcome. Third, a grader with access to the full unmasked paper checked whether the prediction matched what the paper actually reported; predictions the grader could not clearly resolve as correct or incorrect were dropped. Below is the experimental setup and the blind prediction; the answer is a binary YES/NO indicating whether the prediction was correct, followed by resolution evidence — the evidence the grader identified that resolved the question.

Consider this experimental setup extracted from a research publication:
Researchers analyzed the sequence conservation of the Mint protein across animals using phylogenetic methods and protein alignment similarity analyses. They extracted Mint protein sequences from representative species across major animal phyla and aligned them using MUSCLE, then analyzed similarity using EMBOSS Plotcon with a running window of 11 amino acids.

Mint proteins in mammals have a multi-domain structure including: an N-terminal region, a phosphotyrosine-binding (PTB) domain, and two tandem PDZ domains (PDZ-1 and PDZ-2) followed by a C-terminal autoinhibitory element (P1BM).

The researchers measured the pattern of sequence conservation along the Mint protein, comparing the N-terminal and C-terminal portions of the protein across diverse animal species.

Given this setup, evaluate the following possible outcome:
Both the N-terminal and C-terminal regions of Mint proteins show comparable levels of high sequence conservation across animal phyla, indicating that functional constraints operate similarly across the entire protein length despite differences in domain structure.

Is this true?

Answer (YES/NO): NO